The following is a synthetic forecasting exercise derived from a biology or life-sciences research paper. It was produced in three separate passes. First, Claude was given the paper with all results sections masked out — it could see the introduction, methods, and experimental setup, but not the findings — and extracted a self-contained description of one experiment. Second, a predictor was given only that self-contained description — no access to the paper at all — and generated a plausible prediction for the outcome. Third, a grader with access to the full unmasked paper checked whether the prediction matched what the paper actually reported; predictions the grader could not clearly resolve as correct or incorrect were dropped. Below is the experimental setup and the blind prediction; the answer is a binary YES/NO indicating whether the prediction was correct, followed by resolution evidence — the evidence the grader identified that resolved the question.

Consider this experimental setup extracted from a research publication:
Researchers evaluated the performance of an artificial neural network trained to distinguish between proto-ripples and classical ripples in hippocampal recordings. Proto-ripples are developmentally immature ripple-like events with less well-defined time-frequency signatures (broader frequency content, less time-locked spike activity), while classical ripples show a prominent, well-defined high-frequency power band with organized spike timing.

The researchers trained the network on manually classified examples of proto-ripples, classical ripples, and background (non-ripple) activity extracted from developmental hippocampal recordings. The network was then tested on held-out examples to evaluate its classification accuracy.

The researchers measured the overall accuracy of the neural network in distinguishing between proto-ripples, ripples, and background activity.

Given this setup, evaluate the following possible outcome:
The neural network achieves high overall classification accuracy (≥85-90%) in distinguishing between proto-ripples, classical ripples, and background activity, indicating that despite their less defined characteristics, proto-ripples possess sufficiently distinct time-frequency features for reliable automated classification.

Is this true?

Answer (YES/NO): NO